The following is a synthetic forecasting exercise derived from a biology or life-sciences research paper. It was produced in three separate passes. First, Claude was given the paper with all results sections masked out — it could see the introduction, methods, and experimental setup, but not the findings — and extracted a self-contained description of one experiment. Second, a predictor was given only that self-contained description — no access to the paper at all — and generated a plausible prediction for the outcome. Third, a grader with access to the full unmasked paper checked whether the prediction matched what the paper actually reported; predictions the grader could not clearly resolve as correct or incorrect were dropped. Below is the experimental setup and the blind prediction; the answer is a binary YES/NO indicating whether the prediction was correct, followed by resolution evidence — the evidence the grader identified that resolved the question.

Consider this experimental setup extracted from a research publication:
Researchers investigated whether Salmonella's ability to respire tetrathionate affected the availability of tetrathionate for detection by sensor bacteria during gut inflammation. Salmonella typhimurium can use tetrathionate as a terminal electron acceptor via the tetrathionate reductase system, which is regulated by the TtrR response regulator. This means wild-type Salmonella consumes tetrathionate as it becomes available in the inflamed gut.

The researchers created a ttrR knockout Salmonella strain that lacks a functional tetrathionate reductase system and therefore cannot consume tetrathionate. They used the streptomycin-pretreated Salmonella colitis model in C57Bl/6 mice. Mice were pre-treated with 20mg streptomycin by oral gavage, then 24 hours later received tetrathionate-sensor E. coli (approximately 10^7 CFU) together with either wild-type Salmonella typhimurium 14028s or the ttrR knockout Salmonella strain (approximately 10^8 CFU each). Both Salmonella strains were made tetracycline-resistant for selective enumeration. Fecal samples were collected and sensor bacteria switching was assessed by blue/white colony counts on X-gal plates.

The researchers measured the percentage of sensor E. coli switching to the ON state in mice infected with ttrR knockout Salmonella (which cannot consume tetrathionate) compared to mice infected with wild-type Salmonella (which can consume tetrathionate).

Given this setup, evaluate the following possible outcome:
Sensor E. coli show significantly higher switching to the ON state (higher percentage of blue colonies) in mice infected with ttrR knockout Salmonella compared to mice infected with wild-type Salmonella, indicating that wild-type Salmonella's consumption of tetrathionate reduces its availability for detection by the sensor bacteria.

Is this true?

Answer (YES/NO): YES